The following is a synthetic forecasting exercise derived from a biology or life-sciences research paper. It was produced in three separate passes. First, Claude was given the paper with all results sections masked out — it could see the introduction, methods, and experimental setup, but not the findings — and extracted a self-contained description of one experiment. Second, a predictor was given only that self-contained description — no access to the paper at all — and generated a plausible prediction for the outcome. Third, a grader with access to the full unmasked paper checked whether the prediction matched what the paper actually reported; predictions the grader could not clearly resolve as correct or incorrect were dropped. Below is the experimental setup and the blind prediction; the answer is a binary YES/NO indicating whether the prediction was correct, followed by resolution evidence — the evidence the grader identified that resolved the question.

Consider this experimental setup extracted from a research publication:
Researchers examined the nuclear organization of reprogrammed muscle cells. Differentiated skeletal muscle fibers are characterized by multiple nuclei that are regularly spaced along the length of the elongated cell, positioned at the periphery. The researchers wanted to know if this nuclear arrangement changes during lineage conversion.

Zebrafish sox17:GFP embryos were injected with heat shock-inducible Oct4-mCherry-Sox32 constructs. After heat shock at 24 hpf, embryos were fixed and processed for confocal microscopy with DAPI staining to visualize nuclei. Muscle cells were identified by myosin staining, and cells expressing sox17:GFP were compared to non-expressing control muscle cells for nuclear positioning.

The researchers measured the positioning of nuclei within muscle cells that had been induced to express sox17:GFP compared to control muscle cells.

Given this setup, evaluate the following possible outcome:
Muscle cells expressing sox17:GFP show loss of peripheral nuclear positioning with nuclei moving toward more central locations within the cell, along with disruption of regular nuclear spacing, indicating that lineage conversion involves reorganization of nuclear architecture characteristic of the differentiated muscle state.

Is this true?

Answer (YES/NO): YES